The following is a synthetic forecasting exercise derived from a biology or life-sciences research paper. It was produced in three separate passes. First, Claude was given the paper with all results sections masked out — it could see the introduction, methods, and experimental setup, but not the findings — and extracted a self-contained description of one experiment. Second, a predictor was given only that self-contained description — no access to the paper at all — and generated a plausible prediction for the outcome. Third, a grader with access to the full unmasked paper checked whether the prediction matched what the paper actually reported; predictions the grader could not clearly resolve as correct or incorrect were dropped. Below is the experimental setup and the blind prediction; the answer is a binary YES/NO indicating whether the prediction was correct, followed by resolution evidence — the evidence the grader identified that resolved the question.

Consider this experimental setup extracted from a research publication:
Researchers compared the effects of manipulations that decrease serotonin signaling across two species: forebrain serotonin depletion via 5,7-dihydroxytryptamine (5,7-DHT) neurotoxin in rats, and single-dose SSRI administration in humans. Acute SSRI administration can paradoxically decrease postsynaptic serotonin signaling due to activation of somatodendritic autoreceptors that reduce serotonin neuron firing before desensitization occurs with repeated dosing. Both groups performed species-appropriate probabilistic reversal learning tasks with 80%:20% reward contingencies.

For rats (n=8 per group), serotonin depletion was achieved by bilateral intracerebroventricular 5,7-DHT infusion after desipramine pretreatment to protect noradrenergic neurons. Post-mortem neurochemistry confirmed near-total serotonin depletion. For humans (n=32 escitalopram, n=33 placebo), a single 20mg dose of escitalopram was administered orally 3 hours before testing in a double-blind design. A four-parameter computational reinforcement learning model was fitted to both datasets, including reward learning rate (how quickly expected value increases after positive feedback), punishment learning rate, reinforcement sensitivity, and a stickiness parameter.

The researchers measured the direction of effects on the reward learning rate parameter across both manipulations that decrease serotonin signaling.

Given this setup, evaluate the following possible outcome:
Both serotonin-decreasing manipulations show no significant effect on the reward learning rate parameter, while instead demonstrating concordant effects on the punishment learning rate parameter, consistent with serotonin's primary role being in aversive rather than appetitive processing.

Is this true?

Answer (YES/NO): NO